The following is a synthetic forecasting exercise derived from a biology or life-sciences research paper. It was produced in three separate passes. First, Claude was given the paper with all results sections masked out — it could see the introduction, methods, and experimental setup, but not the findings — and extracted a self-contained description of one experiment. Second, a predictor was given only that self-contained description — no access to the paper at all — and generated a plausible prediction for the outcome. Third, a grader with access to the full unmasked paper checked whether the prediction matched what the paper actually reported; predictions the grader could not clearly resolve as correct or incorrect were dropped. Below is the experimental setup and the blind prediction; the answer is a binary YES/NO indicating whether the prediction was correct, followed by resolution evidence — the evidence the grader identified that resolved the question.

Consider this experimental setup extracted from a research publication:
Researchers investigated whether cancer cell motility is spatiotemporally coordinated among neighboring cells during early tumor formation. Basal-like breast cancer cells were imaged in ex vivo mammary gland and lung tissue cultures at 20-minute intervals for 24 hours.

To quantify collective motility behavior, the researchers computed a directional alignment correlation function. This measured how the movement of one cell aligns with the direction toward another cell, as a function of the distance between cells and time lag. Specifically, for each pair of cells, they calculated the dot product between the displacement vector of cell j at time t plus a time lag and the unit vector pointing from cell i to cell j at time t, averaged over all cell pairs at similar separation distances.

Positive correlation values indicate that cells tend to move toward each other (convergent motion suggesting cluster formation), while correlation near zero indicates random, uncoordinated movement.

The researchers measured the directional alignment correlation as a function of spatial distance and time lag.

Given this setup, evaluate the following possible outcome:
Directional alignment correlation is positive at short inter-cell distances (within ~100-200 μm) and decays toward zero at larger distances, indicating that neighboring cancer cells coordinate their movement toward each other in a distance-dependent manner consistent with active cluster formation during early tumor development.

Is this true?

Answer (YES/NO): NO